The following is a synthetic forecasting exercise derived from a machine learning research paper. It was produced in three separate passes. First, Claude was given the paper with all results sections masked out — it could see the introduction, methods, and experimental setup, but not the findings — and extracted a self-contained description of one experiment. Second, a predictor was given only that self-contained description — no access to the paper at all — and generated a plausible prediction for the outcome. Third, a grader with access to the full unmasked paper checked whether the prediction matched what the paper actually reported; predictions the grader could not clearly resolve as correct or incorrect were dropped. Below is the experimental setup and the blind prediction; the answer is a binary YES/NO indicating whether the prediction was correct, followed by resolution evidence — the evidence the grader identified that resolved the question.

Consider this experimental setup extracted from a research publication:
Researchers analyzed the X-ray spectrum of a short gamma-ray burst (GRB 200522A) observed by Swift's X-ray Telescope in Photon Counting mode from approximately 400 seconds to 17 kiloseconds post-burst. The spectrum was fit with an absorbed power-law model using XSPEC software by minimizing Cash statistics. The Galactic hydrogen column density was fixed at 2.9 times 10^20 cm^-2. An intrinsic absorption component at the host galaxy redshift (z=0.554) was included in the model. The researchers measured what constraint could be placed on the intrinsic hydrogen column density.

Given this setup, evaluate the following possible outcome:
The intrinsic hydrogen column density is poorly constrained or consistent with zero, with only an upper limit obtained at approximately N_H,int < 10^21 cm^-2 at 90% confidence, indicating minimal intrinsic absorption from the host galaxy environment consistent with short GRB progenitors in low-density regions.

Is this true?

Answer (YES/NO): NO